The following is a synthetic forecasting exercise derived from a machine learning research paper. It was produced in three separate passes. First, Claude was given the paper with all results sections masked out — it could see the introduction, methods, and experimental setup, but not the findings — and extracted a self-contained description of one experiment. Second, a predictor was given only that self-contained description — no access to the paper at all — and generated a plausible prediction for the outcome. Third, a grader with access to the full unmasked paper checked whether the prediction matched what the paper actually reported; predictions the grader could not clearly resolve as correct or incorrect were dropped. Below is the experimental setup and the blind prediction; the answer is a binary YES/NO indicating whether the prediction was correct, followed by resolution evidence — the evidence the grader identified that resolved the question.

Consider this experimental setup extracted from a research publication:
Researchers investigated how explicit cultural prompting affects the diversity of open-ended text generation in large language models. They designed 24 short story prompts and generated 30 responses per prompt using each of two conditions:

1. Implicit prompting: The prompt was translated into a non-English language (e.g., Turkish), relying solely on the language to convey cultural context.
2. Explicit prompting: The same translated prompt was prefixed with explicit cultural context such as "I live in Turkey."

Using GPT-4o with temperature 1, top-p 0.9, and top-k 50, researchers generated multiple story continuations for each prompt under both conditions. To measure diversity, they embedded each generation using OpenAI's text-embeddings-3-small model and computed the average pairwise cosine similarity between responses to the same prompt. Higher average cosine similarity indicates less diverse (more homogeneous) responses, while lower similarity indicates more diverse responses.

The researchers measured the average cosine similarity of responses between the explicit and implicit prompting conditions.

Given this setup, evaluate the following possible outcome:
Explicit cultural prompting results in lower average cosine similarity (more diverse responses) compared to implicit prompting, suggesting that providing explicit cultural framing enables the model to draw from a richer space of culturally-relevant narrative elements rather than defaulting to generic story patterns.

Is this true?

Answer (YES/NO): NO